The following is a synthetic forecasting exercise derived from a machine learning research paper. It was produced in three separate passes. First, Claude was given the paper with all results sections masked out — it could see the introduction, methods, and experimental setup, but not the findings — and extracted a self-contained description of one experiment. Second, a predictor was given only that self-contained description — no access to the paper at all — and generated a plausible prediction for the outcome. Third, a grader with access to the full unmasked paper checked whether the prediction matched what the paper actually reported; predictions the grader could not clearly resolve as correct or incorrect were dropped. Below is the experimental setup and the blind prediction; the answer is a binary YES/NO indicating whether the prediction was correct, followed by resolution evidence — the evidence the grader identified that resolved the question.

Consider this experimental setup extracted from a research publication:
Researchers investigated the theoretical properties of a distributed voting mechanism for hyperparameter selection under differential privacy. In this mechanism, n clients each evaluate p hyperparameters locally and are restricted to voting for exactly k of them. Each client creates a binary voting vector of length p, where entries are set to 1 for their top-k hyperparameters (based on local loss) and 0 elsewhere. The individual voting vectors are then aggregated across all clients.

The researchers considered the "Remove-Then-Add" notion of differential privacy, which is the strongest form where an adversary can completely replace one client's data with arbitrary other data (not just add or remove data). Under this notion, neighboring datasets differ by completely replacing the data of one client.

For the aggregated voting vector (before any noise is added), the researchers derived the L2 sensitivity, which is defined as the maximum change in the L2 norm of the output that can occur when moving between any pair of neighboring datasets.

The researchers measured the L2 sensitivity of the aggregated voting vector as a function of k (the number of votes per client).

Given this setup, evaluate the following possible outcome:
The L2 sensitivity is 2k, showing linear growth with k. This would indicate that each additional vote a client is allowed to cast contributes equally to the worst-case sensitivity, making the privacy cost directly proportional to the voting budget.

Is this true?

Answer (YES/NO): NO